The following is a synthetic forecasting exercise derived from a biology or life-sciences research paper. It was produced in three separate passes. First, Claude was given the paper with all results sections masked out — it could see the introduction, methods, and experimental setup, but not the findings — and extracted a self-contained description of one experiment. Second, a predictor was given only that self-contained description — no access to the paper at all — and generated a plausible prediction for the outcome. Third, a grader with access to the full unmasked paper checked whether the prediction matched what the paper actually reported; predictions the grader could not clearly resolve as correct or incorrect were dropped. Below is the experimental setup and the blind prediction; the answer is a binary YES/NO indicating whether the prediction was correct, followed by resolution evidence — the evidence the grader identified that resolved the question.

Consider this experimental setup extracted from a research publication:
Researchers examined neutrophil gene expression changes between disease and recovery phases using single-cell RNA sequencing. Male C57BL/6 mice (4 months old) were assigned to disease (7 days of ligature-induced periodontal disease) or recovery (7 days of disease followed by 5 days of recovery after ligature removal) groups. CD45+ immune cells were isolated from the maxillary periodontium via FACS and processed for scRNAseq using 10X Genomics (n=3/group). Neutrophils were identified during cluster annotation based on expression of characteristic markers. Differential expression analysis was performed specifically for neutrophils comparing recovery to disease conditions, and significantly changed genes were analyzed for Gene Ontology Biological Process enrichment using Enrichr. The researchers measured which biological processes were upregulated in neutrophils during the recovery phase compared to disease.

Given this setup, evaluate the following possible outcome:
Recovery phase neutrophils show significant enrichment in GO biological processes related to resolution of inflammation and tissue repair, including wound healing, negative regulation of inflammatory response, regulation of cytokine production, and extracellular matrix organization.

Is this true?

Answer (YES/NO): NO